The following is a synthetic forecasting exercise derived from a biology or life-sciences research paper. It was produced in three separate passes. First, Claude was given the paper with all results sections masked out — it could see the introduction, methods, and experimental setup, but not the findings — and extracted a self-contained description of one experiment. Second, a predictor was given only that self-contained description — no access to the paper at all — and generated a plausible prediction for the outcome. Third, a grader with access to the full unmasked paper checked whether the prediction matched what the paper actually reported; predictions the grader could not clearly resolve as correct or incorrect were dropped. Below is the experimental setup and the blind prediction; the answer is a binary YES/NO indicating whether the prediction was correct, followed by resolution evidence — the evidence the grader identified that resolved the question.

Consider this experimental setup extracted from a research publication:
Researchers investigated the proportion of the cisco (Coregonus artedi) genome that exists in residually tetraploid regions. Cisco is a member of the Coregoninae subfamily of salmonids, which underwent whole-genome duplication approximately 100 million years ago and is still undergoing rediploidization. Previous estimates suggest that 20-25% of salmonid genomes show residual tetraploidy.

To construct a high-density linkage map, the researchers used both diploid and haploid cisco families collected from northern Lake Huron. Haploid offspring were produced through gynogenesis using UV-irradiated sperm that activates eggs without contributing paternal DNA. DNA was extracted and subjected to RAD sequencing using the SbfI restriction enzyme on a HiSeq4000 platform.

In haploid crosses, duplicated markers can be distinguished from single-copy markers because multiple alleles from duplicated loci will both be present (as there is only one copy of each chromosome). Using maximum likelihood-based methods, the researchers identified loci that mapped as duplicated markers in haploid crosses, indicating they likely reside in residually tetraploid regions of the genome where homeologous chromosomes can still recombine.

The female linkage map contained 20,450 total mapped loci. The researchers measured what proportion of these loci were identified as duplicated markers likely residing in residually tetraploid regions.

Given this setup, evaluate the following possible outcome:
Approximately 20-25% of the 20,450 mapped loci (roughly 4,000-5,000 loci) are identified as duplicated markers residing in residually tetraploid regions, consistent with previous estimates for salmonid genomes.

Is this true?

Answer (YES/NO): NO